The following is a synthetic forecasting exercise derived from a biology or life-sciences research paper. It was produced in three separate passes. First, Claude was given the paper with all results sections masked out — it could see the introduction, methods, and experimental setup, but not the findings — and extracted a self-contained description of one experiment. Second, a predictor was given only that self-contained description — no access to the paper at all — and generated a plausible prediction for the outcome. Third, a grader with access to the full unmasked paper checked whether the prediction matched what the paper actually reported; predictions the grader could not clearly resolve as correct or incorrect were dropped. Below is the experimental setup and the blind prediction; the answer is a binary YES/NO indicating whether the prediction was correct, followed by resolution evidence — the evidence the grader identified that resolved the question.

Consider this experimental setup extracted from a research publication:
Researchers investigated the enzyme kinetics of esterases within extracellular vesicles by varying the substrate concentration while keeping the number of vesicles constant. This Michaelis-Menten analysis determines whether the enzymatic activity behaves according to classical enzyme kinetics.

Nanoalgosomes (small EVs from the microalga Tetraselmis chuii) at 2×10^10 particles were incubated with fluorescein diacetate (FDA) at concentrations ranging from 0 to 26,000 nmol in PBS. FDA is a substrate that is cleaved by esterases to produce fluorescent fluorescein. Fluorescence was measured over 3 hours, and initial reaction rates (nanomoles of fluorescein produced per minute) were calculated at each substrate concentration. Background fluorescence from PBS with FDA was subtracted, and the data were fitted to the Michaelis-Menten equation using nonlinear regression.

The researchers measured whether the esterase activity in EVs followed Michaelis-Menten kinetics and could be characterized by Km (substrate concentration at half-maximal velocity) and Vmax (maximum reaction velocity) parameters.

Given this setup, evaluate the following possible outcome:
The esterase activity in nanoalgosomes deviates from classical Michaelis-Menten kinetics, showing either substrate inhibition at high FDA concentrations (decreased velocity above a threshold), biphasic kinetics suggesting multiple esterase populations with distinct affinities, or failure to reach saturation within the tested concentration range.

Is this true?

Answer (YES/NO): NO